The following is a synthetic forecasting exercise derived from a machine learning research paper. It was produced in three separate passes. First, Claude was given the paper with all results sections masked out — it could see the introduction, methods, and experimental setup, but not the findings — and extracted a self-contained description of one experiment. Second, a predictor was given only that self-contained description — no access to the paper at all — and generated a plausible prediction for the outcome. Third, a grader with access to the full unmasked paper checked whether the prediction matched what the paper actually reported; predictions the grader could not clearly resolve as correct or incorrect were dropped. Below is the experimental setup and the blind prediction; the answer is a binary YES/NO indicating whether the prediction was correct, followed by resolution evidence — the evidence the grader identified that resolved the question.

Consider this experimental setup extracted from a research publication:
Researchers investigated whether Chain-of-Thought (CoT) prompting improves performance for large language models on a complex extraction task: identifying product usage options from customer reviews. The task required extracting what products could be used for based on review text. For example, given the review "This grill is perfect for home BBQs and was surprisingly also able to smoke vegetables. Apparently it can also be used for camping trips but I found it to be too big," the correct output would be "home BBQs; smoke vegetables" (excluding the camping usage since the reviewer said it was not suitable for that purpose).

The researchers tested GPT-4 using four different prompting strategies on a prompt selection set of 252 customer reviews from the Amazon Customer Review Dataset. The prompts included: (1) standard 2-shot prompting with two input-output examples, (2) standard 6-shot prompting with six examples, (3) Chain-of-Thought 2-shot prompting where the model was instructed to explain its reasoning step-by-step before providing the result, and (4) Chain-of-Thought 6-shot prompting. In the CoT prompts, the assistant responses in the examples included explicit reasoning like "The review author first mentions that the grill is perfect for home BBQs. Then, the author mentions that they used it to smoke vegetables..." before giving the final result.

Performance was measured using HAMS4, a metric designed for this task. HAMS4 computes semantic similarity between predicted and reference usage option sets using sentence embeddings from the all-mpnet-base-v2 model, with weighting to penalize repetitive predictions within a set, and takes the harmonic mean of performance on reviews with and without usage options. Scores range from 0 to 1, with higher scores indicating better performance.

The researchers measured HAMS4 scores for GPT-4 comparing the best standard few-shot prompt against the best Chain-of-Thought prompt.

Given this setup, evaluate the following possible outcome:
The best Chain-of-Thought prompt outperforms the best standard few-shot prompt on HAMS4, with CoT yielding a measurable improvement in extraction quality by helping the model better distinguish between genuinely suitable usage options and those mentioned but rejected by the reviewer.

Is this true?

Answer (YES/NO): NO